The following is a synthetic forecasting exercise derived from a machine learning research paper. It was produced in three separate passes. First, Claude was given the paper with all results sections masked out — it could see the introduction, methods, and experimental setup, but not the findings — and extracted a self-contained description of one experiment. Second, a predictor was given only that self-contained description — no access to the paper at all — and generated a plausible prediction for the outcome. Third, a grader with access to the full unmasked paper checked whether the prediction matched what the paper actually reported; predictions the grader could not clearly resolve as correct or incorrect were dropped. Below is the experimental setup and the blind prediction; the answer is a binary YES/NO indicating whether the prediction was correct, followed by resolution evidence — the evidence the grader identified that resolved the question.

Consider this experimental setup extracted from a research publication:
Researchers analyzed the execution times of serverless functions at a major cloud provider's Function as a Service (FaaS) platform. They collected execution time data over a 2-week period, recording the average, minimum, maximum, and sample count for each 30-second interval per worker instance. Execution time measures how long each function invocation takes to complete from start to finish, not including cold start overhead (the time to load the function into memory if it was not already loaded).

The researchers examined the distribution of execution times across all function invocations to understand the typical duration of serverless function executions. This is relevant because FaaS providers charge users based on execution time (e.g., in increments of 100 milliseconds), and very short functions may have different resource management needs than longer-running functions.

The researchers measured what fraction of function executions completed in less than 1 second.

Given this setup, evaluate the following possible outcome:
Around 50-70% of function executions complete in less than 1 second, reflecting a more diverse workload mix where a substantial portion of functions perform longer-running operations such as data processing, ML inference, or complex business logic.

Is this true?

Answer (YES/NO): YES